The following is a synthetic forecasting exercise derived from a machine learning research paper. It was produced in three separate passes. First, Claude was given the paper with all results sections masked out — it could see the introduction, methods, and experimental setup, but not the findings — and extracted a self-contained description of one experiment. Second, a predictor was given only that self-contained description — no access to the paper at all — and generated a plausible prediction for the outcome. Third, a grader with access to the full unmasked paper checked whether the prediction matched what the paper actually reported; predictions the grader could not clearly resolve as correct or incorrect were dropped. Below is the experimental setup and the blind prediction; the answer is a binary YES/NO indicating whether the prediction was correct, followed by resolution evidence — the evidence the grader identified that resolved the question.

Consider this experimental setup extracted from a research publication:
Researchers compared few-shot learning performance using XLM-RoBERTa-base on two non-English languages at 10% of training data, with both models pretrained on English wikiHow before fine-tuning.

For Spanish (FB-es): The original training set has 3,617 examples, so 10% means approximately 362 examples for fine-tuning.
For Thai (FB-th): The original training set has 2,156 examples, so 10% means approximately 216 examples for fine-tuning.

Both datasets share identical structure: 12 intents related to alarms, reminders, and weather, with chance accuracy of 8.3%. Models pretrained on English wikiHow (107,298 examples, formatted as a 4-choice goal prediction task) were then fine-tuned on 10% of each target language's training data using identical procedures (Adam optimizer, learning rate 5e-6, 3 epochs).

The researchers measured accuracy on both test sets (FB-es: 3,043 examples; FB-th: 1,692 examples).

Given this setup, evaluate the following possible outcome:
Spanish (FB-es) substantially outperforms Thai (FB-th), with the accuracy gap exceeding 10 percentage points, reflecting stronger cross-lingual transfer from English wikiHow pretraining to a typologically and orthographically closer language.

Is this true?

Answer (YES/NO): NO